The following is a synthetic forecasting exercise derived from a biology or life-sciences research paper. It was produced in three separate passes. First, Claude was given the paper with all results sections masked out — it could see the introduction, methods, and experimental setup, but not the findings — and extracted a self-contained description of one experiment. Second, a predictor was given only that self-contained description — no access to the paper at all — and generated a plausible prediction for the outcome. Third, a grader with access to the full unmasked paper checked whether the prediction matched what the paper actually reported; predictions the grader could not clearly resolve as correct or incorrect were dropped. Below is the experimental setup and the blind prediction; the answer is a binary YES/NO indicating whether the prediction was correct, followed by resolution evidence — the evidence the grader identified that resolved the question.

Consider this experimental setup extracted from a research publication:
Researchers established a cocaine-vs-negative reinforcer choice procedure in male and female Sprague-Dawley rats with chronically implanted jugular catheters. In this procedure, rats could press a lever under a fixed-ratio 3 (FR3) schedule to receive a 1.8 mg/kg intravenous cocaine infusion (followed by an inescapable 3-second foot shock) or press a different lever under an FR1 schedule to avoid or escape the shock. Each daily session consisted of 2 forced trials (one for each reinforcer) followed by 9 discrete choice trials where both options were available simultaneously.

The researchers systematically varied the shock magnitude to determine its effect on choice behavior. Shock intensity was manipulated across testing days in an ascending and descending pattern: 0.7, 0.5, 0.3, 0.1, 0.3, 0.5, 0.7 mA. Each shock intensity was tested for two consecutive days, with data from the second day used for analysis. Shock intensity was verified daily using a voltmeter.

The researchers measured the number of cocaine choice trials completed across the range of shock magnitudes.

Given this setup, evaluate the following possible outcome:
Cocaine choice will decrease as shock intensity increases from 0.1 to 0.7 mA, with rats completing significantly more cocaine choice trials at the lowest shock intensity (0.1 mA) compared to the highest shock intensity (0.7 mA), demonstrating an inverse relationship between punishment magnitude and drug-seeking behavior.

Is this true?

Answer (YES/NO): NO